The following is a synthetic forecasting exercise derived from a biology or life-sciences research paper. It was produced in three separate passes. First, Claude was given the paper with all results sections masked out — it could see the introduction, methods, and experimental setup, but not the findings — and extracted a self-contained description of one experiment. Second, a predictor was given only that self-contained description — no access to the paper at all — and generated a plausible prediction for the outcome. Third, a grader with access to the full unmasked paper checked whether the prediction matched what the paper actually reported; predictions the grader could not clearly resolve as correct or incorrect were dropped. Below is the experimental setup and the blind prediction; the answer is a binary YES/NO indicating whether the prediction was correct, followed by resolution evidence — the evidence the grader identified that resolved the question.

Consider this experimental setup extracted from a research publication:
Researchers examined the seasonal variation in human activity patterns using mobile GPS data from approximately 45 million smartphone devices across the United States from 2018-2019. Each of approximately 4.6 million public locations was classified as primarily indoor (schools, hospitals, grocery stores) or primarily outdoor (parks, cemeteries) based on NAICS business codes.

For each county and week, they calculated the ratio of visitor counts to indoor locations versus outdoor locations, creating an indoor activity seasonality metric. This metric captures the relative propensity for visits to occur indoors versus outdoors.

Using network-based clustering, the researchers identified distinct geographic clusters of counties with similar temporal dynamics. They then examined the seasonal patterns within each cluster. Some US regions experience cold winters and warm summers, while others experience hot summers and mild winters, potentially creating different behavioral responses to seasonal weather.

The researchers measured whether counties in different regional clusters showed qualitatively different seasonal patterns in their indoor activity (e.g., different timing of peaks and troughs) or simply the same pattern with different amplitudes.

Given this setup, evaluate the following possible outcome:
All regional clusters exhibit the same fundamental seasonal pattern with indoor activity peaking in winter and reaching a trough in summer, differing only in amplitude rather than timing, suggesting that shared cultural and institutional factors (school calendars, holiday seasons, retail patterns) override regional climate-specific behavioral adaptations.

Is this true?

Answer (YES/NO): NO